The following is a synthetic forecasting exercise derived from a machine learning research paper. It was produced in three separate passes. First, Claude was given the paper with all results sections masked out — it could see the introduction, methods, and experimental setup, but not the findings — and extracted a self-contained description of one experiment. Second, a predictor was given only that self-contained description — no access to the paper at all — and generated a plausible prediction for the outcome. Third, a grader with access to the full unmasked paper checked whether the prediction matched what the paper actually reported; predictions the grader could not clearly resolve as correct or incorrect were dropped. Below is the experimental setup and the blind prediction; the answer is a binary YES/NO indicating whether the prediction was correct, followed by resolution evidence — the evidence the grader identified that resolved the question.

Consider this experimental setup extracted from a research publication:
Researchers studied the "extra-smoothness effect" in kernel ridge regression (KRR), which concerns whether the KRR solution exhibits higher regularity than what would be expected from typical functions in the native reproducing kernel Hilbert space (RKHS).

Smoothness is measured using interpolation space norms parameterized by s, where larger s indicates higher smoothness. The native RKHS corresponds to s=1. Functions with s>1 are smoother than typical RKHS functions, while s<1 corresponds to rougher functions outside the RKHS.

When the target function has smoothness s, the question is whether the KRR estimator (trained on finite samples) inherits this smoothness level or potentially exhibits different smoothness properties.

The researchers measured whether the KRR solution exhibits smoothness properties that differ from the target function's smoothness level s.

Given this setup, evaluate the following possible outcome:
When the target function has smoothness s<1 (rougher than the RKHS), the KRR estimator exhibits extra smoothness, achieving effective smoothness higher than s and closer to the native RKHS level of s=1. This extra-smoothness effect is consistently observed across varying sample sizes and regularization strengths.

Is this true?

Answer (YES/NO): NO